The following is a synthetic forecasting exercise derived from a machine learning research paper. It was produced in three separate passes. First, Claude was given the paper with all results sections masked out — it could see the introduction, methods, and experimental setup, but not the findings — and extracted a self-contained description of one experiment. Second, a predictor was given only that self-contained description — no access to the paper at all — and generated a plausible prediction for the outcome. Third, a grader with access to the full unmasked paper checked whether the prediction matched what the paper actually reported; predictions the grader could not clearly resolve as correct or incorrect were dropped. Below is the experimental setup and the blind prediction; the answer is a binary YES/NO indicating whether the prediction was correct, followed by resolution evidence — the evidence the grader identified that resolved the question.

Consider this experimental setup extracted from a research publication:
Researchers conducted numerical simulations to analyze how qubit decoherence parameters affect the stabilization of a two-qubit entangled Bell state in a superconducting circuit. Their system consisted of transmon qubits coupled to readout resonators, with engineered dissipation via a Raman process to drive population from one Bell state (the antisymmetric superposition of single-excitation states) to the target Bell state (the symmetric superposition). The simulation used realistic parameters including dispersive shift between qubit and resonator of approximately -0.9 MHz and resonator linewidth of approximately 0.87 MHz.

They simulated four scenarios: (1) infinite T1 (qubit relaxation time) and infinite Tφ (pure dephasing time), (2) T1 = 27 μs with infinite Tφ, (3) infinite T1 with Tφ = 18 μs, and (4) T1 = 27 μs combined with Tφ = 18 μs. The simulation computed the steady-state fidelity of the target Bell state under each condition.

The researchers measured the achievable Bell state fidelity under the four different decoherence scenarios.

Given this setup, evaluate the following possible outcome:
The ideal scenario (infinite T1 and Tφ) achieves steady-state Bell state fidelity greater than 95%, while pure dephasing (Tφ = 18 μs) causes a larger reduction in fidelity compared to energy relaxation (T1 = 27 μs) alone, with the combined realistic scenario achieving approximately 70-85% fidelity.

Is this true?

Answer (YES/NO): NO